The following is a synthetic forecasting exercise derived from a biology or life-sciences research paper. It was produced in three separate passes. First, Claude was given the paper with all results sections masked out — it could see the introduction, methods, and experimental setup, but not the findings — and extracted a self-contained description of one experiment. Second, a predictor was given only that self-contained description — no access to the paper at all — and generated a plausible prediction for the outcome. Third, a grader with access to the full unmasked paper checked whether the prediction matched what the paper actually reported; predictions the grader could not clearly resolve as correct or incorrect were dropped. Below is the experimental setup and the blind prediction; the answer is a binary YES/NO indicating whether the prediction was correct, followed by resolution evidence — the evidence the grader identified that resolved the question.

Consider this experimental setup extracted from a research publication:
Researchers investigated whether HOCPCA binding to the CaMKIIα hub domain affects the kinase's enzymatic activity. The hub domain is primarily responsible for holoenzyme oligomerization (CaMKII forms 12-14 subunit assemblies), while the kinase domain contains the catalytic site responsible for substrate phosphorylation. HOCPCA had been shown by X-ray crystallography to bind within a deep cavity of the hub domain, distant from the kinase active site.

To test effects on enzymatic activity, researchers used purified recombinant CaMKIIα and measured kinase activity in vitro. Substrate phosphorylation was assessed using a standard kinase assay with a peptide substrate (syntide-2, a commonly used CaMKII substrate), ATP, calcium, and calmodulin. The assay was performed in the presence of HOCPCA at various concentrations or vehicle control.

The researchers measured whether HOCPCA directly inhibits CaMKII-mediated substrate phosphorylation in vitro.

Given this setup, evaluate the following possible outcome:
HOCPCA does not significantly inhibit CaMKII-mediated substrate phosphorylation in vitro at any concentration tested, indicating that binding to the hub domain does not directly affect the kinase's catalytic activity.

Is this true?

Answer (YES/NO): YES